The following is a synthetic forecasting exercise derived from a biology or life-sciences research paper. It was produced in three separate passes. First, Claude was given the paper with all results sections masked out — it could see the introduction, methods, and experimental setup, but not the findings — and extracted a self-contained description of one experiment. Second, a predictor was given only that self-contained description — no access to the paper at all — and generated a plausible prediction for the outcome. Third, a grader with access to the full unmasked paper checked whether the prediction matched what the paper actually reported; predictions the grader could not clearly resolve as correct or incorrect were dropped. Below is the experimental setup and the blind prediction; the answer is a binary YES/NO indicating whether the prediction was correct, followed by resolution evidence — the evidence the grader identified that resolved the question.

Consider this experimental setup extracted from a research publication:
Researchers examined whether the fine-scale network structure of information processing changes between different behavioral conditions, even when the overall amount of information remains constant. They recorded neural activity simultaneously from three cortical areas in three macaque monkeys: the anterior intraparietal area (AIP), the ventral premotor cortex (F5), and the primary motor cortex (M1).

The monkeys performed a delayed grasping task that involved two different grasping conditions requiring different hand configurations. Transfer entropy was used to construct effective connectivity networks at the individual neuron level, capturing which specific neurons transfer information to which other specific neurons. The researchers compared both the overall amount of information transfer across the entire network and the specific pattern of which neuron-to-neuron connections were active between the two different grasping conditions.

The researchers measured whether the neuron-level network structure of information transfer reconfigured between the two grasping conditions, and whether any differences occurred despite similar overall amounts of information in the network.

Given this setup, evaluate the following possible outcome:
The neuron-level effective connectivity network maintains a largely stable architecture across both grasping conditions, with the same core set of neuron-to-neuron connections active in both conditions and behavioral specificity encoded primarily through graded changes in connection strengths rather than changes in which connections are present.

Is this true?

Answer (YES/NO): NO